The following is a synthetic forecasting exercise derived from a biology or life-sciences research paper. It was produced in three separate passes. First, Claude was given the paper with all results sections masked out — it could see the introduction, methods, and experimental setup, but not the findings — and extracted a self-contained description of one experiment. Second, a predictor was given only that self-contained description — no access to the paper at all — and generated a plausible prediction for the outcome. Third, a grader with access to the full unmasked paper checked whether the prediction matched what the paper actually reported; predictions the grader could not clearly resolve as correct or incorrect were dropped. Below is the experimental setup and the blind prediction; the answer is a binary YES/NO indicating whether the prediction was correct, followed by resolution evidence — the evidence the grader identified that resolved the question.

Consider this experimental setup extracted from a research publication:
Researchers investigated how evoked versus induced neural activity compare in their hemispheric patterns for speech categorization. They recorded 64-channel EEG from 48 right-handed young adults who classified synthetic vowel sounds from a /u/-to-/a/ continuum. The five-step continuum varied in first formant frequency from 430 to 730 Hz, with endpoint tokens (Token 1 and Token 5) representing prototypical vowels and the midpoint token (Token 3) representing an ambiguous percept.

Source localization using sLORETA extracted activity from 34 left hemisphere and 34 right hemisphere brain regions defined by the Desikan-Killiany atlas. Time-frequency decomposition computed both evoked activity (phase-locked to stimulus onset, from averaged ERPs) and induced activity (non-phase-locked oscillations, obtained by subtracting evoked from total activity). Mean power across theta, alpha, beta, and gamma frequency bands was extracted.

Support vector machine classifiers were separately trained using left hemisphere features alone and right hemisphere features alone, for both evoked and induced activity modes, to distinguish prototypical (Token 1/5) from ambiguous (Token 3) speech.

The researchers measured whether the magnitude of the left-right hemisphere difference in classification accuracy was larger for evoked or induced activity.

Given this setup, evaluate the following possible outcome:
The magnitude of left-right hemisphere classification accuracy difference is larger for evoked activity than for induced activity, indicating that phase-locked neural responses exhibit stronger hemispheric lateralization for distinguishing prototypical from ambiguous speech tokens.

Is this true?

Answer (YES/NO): YES